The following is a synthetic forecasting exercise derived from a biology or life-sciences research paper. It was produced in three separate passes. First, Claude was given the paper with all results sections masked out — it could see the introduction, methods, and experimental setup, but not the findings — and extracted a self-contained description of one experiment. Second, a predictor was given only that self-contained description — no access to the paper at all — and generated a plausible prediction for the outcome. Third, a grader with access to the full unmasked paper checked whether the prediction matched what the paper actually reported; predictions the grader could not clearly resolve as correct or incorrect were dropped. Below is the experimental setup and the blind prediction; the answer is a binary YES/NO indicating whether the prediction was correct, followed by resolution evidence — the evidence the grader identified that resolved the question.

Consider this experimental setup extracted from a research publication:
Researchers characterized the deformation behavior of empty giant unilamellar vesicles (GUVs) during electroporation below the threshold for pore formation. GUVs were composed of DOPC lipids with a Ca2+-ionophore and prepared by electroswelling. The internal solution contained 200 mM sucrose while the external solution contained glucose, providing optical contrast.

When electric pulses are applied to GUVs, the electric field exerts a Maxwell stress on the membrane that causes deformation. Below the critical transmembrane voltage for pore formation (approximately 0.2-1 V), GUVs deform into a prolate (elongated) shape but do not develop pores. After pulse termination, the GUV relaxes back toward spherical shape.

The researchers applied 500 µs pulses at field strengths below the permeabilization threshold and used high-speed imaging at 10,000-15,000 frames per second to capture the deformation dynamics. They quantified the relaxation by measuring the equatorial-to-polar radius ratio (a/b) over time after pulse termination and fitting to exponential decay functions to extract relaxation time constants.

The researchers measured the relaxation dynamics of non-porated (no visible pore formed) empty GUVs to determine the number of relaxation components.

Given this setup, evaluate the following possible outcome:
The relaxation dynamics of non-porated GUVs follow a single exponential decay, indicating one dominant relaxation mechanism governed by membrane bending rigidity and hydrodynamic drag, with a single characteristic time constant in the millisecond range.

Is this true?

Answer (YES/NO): NO